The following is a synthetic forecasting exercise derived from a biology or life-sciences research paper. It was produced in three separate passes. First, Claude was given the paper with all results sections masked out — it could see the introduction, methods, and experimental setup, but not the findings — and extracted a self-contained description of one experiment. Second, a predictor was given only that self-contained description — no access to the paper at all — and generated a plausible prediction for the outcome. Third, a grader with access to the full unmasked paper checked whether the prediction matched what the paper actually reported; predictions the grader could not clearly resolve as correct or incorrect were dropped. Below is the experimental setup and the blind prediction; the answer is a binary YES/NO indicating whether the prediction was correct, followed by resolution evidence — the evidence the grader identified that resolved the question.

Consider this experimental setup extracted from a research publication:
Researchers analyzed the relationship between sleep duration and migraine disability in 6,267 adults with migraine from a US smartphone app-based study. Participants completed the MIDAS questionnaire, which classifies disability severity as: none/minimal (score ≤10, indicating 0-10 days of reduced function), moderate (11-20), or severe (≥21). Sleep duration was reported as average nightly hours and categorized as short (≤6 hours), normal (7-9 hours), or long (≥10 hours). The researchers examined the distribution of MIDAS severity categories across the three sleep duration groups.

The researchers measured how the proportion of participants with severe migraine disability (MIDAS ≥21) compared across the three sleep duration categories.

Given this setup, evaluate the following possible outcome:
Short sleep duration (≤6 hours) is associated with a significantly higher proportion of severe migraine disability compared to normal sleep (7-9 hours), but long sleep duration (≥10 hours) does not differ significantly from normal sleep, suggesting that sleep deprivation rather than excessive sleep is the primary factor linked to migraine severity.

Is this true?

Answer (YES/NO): NO